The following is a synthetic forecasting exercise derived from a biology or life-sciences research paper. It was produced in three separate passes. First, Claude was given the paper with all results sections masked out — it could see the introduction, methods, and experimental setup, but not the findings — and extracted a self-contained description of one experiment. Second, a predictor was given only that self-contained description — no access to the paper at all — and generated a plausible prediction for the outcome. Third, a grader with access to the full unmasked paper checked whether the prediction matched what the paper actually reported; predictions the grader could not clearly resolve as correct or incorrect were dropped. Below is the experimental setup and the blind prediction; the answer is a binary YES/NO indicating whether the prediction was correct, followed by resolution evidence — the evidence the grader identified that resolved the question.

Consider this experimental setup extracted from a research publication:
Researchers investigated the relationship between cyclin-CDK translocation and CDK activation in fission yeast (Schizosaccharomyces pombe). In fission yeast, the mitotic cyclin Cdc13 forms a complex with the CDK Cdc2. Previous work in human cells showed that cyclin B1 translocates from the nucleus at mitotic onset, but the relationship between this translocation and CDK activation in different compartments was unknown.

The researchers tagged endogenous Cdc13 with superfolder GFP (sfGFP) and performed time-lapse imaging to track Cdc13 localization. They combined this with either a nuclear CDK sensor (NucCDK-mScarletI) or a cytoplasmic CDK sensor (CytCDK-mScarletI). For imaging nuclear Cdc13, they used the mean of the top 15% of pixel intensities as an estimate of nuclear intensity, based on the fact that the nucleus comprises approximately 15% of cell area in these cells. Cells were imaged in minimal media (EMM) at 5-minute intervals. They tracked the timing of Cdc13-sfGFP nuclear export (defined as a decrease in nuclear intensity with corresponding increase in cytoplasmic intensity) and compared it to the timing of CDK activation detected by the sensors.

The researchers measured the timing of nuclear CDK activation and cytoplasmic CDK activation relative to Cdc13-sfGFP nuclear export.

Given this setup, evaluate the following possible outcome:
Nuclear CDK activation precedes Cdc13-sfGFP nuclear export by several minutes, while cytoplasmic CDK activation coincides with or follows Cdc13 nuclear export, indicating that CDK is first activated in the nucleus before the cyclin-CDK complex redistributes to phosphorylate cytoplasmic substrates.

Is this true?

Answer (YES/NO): YES